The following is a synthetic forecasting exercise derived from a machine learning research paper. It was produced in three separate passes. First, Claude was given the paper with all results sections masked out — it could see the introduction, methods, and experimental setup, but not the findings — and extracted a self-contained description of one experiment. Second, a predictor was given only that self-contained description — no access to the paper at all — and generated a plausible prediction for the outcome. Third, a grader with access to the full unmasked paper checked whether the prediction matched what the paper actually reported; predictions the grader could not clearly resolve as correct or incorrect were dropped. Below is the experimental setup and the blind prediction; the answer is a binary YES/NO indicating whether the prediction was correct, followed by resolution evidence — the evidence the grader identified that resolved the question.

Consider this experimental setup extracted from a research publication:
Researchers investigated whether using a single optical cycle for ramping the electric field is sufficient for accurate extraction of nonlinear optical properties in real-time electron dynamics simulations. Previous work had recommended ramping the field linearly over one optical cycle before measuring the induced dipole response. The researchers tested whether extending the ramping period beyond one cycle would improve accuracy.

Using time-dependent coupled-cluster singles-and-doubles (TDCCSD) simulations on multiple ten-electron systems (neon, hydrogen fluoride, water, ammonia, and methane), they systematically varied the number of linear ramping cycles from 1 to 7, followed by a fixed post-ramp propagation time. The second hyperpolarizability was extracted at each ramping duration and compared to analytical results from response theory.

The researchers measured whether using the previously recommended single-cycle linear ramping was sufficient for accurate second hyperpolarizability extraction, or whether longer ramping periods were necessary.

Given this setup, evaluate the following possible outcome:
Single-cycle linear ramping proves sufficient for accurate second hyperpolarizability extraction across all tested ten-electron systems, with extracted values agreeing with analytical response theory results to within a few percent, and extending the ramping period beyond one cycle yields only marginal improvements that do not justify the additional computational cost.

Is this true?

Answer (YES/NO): NO